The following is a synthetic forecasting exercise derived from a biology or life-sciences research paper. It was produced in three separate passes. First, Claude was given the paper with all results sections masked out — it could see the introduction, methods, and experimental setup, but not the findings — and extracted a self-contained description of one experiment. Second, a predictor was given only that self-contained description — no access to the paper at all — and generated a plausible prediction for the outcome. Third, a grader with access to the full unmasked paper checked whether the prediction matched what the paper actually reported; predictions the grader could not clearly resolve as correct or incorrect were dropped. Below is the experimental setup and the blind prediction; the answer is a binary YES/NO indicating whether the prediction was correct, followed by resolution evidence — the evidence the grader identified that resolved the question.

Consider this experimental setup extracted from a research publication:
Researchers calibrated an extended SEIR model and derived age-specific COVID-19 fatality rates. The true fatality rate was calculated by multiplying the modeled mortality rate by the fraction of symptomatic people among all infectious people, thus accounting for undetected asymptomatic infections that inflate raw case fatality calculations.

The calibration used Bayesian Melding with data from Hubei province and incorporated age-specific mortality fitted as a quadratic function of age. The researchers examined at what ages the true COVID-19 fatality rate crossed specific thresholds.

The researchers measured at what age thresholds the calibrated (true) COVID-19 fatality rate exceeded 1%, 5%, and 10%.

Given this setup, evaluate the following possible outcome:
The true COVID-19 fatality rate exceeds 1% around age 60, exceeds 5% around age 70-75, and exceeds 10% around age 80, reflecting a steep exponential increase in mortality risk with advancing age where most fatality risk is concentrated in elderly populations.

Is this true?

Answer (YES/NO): NO